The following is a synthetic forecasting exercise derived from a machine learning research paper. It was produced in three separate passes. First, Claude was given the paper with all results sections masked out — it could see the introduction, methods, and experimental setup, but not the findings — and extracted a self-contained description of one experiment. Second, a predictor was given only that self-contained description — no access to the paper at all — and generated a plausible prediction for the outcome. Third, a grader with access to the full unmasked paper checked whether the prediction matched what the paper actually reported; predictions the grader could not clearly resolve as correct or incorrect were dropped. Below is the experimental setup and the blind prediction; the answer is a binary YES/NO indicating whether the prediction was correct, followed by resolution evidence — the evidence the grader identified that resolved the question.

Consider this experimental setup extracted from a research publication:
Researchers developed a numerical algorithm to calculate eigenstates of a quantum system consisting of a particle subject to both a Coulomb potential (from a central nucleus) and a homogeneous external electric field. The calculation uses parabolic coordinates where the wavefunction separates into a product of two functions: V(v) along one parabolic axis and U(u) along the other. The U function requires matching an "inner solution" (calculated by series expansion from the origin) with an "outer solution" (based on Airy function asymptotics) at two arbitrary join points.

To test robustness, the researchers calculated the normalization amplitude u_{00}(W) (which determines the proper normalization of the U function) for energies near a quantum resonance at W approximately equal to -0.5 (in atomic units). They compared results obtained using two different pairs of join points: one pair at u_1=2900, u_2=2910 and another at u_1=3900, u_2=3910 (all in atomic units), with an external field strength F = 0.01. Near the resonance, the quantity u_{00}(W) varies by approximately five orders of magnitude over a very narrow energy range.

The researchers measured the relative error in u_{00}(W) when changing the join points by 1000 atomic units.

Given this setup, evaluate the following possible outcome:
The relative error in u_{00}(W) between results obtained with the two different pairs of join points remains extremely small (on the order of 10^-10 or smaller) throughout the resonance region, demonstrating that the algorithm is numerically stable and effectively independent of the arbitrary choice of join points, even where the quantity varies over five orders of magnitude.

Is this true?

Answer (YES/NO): NO